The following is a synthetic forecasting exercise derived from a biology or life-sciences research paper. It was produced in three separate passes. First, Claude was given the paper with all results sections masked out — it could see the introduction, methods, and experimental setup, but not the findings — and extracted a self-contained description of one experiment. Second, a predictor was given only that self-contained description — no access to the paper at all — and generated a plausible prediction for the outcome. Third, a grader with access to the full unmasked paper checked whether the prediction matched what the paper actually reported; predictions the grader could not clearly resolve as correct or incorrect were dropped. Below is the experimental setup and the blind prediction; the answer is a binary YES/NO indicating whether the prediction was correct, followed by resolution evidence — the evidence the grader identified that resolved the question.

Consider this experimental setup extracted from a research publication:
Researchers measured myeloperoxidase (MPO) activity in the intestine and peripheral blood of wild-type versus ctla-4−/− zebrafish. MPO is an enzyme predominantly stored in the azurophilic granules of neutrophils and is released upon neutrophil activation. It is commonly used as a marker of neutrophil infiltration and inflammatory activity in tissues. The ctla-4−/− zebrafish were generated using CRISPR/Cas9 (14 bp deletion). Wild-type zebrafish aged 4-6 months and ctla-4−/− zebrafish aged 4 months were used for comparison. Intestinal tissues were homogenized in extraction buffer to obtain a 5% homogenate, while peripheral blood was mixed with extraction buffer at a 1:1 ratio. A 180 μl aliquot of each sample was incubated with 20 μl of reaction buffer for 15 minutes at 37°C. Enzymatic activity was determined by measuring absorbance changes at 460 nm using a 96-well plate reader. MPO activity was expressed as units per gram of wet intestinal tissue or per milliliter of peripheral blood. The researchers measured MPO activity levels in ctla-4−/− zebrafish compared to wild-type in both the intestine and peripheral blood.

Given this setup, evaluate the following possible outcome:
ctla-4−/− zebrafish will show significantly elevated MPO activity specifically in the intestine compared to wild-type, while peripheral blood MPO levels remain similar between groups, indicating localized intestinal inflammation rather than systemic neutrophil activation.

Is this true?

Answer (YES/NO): NO